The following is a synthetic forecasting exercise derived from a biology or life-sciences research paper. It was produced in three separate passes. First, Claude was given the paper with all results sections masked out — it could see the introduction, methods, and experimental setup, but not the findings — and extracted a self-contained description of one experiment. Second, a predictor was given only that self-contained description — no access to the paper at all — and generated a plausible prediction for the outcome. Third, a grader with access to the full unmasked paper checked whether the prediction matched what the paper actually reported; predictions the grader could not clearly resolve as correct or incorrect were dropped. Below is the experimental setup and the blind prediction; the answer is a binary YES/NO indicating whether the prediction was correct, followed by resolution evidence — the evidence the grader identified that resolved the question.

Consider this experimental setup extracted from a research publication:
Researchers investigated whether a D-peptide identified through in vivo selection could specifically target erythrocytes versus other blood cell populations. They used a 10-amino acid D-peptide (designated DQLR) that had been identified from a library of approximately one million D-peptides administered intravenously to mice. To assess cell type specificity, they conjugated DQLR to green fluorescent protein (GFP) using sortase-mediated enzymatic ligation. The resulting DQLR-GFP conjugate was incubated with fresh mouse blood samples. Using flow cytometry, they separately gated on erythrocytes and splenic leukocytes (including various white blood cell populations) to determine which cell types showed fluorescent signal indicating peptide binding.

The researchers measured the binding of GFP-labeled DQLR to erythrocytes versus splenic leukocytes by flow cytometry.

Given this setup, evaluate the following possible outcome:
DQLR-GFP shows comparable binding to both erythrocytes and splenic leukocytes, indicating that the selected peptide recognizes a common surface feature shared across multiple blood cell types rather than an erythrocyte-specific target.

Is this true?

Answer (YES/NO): NO